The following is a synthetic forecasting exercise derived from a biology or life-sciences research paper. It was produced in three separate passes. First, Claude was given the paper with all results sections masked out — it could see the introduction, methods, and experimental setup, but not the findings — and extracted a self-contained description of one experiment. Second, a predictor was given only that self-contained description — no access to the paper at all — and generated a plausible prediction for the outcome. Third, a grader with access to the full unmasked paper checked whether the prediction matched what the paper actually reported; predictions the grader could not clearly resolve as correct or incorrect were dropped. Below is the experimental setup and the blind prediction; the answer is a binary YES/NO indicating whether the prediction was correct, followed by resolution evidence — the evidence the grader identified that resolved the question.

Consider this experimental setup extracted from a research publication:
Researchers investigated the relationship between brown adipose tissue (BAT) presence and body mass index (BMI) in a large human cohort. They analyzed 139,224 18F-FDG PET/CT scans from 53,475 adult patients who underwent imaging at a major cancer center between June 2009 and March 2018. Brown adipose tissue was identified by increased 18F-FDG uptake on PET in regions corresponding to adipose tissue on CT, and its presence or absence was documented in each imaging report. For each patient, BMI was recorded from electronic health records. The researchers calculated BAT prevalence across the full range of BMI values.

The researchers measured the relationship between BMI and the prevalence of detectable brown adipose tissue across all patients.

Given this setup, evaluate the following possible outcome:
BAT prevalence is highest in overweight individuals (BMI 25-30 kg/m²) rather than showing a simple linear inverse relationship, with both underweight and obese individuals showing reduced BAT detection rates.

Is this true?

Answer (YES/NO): NO